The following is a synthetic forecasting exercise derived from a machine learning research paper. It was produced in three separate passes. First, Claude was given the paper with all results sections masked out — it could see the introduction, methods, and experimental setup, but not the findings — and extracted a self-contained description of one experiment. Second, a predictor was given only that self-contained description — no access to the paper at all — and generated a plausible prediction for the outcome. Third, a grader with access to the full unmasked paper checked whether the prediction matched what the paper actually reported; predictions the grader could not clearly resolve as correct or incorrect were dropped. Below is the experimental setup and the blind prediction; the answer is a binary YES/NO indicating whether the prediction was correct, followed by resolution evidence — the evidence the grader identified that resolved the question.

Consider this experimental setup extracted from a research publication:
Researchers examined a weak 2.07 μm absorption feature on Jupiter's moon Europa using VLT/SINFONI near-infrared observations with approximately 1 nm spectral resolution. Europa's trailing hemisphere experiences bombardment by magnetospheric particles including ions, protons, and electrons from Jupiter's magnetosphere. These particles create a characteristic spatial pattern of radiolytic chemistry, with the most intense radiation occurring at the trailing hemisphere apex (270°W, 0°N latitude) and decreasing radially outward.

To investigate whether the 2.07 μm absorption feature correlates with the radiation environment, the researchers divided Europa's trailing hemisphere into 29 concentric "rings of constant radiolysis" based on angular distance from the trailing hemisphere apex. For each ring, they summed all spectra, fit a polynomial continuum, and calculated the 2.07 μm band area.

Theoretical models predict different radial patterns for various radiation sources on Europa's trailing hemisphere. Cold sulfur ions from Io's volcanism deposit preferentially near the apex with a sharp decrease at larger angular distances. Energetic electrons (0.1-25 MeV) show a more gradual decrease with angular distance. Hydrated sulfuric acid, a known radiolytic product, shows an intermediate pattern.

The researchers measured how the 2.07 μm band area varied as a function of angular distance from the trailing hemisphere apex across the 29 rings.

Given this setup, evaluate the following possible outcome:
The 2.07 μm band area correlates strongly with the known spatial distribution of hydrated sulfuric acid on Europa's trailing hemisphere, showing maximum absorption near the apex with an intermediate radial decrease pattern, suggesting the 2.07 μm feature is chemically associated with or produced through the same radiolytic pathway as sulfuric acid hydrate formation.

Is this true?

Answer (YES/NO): NO